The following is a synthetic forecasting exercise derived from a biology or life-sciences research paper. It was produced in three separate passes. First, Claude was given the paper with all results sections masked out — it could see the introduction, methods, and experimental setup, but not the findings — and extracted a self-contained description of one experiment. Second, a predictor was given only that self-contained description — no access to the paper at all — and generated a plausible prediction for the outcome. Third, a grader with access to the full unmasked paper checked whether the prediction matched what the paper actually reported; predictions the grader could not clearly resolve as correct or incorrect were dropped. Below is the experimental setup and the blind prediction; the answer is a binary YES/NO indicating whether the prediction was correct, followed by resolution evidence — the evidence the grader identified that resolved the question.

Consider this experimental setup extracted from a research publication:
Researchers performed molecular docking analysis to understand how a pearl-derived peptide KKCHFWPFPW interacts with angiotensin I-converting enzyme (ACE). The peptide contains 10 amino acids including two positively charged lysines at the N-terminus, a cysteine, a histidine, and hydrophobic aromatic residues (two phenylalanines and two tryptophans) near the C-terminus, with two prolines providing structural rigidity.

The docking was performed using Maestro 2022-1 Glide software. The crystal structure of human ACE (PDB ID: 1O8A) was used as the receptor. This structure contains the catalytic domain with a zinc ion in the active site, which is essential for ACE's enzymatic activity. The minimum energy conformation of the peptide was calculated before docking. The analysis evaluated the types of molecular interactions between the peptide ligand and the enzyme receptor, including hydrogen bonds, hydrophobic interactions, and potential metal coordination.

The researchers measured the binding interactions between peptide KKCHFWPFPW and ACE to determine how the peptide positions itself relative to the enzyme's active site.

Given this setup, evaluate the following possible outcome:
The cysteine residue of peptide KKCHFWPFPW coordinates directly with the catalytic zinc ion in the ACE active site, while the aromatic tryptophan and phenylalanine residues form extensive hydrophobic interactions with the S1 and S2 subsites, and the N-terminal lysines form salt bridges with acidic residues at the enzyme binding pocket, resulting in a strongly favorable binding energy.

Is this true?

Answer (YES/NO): NO